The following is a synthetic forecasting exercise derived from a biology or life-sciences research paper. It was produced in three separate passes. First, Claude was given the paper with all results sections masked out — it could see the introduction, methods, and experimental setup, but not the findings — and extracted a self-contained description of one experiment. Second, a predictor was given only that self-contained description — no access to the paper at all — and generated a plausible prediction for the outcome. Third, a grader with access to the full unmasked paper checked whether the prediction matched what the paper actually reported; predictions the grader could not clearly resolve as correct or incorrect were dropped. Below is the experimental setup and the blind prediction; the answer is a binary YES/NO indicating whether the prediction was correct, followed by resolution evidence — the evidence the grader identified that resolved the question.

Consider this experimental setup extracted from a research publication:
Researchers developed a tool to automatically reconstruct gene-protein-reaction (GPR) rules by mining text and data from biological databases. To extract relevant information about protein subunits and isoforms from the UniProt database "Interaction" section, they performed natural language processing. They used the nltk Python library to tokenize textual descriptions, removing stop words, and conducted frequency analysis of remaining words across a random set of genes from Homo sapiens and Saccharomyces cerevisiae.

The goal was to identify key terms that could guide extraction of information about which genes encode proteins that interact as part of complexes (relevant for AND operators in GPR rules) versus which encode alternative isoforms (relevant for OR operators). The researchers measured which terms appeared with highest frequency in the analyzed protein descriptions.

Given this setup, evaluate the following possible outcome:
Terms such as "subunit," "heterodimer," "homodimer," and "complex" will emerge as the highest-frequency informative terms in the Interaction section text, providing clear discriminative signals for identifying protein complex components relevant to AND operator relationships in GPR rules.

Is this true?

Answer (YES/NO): NO